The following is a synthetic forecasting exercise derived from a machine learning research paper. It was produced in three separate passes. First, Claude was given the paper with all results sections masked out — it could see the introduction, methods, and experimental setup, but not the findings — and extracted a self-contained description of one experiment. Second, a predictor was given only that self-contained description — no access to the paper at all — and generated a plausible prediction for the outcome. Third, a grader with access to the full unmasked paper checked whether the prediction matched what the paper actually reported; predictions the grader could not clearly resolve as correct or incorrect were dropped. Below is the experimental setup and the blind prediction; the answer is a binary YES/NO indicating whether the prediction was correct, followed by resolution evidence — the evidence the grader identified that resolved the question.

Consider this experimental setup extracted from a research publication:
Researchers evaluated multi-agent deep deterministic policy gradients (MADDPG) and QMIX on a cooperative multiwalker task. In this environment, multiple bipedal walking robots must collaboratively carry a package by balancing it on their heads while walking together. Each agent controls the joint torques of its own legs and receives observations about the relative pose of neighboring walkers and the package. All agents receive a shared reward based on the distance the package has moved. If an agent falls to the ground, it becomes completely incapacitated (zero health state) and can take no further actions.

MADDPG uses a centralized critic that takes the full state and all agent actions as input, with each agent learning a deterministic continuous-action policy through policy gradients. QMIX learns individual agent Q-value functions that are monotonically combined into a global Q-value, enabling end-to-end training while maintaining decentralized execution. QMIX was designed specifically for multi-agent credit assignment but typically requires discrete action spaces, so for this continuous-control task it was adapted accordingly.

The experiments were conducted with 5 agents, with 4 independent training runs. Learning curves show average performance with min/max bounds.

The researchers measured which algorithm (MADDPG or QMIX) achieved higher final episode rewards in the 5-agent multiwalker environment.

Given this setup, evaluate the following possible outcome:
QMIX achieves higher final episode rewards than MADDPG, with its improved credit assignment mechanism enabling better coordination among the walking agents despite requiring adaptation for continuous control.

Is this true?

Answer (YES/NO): NO